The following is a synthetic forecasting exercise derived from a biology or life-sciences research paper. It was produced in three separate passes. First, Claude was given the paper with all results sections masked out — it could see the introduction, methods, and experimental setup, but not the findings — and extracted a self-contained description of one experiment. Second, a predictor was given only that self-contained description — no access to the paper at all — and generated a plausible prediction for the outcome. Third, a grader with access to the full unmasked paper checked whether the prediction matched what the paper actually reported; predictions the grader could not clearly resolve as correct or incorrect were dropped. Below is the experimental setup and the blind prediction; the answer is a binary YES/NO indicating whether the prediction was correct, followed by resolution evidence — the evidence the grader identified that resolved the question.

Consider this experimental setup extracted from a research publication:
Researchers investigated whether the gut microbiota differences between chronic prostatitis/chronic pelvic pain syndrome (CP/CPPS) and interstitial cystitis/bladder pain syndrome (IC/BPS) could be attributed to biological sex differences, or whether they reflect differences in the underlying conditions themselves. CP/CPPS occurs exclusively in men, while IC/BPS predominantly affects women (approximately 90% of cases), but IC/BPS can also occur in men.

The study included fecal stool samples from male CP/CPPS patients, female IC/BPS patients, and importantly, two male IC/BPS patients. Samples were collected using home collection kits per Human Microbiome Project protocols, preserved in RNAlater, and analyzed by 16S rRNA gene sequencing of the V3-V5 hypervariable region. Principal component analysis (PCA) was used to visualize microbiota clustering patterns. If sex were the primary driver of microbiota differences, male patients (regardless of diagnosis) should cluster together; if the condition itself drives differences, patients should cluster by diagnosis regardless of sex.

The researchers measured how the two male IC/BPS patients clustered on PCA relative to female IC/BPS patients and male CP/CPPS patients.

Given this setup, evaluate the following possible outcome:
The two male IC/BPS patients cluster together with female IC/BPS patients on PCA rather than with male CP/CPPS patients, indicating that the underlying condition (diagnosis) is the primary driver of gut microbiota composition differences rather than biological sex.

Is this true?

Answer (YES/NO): YES